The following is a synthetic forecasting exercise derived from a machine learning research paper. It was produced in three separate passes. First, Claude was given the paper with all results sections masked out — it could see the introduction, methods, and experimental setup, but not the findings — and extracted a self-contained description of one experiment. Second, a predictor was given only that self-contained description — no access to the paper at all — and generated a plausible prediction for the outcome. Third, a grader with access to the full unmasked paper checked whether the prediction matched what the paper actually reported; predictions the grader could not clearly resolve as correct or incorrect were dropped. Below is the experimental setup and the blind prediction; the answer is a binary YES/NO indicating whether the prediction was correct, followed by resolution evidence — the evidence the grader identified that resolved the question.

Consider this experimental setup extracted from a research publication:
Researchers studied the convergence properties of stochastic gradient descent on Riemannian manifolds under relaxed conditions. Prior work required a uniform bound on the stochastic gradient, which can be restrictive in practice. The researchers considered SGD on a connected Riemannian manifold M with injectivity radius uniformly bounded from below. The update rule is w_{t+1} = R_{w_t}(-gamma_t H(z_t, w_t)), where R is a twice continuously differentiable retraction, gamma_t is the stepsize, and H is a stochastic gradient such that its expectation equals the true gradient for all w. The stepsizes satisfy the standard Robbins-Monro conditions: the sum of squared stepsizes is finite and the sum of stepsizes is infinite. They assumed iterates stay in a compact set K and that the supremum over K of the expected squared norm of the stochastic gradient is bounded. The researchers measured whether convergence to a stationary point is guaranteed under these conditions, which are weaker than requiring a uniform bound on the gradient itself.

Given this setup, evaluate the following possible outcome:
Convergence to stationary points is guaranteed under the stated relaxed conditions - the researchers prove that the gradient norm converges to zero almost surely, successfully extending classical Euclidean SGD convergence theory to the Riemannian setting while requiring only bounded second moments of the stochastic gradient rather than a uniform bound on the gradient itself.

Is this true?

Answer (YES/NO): YES